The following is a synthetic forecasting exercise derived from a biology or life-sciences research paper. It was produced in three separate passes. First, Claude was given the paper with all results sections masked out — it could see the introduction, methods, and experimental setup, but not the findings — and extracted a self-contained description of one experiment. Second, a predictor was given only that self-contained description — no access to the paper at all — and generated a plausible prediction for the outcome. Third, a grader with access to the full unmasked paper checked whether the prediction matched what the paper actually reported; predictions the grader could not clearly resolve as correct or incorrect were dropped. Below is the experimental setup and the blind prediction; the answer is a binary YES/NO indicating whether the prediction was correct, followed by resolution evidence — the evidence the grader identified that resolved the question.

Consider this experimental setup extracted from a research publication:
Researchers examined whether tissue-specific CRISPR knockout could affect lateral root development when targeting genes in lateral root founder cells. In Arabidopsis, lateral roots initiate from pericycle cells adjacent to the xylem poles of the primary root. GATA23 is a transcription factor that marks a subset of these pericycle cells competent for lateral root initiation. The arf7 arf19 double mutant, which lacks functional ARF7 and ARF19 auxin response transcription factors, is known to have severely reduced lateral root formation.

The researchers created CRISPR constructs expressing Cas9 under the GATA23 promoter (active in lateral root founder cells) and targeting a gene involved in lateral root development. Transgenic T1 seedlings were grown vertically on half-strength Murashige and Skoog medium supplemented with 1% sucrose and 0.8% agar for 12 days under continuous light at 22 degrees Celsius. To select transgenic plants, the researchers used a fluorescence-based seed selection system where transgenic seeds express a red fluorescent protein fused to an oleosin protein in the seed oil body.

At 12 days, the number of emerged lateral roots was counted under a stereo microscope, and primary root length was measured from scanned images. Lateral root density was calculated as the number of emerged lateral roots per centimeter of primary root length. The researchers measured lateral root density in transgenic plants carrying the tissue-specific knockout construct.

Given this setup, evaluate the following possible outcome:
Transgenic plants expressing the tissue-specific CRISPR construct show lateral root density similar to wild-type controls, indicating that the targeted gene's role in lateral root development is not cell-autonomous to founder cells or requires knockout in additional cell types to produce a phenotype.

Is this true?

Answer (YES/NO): NO